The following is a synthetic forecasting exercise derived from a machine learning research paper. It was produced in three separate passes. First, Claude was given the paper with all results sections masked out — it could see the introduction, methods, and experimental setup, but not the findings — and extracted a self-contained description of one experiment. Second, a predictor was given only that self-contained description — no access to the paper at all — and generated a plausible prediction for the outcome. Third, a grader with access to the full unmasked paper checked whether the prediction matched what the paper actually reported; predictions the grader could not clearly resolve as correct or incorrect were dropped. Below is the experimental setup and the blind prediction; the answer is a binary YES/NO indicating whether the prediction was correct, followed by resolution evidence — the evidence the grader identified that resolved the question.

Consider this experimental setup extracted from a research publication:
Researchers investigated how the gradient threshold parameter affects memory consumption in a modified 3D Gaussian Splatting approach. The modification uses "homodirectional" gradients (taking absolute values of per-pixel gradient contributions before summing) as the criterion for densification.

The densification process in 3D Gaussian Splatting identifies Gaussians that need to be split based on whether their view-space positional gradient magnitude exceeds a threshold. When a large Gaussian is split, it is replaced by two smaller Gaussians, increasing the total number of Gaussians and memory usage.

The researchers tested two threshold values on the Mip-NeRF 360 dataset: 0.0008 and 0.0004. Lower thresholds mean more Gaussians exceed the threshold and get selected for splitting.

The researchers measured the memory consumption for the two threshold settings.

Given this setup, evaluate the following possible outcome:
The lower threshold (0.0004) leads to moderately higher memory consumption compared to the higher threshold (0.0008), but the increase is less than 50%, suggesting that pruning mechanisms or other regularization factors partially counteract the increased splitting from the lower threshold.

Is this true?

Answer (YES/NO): NO